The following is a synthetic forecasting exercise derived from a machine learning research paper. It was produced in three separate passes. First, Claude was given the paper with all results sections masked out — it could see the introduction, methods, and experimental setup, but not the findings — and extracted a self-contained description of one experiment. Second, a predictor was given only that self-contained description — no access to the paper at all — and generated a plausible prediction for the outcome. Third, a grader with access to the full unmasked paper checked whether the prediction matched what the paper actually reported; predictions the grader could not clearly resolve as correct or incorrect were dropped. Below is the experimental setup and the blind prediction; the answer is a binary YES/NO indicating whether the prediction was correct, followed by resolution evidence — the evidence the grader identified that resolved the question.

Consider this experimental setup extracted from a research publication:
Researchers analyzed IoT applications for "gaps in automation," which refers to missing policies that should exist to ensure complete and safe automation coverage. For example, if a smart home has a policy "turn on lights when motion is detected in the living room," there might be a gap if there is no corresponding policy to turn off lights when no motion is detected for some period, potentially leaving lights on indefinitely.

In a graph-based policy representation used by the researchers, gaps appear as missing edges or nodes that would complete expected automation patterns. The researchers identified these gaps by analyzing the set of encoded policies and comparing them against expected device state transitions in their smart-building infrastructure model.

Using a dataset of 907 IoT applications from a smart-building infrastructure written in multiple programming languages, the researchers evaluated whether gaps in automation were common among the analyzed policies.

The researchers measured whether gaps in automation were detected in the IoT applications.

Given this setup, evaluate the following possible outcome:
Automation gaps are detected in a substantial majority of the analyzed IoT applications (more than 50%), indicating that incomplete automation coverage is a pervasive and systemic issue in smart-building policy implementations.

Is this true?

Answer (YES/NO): NO